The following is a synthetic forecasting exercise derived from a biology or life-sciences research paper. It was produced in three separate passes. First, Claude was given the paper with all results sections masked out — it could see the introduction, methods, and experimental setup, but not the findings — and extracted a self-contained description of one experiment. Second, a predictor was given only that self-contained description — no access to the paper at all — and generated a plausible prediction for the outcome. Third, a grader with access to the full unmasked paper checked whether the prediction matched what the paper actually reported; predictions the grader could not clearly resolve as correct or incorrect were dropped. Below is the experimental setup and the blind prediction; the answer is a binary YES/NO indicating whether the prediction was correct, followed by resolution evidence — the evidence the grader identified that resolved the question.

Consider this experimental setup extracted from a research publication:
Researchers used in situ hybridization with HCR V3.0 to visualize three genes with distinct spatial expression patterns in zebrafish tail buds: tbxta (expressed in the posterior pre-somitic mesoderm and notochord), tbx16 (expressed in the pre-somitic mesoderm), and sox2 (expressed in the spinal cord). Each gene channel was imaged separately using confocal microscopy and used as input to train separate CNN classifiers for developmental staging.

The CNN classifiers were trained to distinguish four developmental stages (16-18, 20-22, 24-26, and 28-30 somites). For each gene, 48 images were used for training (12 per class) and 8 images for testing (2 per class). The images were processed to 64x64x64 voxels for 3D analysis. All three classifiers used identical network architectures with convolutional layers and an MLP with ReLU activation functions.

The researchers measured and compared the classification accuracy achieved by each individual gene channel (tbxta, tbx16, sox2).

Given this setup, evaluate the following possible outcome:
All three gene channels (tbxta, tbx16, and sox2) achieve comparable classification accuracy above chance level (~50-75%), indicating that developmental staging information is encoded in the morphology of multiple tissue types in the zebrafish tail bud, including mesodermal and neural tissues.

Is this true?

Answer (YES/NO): NO